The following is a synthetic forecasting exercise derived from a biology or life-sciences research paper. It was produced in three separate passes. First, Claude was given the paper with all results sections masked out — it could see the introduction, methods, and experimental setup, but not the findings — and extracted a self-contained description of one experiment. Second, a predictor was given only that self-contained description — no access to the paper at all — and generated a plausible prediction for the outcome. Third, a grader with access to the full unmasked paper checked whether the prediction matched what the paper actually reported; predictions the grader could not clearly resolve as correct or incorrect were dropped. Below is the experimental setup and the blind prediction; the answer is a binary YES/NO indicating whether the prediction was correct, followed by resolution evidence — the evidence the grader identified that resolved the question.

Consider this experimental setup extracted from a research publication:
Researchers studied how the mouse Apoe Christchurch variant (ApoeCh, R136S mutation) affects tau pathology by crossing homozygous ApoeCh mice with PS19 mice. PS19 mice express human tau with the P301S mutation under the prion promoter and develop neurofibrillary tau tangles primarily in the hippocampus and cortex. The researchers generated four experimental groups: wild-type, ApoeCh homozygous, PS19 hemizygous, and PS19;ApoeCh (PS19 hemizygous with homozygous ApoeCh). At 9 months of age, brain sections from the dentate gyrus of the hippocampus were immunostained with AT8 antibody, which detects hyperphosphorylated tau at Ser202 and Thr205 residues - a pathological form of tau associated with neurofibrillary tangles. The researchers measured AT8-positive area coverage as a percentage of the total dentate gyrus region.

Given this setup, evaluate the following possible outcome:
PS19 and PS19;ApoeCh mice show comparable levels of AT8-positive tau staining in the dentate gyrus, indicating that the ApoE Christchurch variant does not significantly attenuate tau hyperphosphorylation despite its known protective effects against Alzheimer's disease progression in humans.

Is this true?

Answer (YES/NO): YES